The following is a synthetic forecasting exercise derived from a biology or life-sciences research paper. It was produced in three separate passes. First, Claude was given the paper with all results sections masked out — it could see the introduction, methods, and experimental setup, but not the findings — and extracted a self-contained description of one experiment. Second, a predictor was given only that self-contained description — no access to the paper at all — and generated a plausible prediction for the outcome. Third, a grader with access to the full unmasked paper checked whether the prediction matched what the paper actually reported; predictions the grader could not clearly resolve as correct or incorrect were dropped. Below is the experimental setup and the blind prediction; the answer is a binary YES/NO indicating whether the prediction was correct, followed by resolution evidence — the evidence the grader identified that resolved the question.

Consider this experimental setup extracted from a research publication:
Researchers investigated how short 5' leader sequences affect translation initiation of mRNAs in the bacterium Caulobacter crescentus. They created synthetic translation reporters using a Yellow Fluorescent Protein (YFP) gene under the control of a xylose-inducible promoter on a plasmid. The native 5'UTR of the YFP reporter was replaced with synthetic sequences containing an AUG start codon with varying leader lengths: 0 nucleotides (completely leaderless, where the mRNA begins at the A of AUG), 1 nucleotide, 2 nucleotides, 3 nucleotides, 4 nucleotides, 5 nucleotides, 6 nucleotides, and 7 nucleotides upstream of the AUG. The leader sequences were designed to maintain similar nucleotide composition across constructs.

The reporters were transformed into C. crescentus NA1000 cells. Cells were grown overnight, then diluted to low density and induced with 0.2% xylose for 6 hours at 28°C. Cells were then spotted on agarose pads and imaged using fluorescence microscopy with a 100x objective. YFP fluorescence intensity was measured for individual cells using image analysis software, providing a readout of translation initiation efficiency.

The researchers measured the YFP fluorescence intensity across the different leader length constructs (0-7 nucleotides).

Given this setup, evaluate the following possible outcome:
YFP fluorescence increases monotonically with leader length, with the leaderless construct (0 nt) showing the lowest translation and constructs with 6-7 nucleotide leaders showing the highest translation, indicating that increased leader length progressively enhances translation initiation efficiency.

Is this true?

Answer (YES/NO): NO